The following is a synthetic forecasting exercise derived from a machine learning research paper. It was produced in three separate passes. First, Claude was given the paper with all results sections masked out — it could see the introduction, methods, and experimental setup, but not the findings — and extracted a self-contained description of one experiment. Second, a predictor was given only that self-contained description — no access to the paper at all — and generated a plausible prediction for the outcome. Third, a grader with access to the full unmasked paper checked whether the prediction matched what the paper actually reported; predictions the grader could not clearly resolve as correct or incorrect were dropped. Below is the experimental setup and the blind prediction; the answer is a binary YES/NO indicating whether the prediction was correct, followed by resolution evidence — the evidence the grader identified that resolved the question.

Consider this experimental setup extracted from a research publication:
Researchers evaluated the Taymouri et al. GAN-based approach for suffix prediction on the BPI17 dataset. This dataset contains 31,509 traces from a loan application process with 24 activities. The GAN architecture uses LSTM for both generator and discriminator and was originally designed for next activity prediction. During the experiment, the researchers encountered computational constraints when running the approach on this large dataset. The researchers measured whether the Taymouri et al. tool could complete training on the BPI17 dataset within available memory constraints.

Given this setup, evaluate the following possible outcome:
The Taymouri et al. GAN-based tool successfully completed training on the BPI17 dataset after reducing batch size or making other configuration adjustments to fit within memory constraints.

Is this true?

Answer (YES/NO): NO